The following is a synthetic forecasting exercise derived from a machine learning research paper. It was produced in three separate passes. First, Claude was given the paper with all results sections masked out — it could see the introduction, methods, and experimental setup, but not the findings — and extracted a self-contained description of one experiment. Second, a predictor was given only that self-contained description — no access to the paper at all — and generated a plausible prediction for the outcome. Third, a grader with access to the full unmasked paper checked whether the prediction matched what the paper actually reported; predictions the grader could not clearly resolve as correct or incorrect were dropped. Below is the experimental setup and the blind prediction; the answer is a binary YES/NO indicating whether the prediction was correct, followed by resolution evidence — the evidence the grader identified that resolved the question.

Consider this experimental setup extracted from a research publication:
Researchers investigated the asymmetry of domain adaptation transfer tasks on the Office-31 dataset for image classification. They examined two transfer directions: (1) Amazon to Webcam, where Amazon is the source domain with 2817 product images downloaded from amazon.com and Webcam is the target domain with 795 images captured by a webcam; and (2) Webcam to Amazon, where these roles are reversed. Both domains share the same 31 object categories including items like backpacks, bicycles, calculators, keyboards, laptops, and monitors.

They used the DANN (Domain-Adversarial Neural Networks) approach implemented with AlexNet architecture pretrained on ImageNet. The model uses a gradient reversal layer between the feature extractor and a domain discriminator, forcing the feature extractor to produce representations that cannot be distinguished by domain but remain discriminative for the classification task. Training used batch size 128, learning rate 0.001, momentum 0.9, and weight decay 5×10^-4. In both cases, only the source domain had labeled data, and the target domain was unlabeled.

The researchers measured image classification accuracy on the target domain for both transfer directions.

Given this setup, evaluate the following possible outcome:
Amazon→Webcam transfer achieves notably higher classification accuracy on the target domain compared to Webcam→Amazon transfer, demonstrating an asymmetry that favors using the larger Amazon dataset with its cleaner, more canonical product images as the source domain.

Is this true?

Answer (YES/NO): YES